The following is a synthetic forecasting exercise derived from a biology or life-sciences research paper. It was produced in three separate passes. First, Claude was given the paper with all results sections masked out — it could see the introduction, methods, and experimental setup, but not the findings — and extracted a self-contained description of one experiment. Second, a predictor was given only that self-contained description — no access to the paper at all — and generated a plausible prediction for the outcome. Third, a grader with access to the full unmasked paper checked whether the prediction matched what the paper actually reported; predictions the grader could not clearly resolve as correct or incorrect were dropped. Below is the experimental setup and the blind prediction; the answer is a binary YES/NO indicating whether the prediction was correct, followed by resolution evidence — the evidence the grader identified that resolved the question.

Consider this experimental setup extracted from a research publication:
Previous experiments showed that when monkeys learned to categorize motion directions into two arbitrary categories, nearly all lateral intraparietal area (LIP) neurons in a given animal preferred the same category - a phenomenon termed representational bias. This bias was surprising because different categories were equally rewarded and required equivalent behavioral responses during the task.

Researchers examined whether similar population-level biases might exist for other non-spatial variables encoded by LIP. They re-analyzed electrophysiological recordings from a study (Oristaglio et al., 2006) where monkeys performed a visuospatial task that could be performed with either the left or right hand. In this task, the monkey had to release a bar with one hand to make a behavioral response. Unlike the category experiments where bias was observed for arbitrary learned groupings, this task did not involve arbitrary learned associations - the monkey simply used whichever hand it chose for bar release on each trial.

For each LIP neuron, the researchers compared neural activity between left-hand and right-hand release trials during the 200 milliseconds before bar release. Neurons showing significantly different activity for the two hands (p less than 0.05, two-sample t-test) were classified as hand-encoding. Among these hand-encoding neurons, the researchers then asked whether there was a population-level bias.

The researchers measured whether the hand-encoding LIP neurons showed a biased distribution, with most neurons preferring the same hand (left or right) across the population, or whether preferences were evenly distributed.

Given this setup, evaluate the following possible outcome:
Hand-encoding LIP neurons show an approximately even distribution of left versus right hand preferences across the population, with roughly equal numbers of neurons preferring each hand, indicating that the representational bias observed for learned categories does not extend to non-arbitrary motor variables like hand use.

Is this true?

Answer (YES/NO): NO